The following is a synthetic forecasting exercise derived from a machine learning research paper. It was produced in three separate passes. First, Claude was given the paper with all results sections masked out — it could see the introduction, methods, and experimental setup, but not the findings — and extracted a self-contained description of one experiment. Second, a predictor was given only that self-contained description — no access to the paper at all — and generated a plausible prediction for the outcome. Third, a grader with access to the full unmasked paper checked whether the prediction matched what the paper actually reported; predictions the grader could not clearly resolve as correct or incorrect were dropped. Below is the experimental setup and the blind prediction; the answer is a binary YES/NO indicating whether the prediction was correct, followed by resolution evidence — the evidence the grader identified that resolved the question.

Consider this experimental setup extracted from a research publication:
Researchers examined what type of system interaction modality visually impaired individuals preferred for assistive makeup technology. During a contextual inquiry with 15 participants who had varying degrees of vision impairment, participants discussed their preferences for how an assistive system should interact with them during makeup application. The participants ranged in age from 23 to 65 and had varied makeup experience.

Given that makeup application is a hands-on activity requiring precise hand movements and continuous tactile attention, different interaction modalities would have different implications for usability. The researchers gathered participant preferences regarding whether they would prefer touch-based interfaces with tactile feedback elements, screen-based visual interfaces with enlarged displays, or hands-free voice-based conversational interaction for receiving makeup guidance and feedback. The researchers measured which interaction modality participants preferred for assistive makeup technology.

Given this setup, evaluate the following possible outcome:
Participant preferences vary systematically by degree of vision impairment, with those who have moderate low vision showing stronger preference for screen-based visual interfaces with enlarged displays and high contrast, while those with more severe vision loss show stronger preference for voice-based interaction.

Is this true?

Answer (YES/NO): NO